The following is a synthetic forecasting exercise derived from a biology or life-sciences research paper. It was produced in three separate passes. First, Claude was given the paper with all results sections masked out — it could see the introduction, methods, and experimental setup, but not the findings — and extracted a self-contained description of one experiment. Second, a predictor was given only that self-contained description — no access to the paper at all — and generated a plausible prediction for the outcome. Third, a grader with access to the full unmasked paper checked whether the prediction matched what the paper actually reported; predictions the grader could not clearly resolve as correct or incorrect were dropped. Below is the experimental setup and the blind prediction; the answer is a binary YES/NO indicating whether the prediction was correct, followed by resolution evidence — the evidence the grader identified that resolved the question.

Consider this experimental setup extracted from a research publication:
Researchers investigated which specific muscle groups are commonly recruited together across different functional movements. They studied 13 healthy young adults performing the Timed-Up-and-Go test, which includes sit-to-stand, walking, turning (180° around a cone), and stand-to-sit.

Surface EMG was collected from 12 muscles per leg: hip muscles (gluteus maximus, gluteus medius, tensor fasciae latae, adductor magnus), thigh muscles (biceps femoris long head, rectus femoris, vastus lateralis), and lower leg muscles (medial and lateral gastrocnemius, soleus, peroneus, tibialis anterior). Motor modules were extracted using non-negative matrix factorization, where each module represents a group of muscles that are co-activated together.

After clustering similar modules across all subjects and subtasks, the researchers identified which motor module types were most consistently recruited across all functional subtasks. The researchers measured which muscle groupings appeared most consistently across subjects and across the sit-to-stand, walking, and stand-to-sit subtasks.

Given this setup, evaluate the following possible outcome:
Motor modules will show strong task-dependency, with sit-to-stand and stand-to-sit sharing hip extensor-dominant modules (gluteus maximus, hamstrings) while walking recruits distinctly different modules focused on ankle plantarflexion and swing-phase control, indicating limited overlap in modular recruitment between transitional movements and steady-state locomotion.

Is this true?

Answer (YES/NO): NO